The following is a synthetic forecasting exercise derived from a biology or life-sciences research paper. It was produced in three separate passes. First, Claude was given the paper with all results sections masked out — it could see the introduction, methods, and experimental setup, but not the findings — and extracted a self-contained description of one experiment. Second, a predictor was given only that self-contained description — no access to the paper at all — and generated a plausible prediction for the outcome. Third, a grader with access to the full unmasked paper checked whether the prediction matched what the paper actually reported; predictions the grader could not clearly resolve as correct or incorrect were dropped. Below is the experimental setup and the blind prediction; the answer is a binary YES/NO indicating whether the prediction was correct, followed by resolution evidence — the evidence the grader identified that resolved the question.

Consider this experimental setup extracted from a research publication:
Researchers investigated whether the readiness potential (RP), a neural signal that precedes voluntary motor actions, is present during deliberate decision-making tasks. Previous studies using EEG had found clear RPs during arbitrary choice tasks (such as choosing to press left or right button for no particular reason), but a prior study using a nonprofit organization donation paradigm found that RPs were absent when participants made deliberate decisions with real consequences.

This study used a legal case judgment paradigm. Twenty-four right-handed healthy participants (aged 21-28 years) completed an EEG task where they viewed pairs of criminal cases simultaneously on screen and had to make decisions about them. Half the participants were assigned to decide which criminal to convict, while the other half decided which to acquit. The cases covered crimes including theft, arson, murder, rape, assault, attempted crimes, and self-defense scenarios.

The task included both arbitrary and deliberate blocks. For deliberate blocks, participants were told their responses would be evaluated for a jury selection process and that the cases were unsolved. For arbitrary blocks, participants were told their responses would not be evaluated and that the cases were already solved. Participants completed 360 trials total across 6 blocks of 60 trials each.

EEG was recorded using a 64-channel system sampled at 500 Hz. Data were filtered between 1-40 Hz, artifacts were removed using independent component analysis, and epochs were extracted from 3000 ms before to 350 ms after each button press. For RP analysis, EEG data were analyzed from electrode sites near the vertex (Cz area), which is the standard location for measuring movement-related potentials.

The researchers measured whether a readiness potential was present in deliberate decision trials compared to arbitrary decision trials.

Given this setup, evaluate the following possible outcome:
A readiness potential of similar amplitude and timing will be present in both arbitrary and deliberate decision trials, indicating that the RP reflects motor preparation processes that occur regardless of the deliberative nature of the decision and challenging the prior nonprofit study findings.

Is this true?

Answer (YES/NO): YES